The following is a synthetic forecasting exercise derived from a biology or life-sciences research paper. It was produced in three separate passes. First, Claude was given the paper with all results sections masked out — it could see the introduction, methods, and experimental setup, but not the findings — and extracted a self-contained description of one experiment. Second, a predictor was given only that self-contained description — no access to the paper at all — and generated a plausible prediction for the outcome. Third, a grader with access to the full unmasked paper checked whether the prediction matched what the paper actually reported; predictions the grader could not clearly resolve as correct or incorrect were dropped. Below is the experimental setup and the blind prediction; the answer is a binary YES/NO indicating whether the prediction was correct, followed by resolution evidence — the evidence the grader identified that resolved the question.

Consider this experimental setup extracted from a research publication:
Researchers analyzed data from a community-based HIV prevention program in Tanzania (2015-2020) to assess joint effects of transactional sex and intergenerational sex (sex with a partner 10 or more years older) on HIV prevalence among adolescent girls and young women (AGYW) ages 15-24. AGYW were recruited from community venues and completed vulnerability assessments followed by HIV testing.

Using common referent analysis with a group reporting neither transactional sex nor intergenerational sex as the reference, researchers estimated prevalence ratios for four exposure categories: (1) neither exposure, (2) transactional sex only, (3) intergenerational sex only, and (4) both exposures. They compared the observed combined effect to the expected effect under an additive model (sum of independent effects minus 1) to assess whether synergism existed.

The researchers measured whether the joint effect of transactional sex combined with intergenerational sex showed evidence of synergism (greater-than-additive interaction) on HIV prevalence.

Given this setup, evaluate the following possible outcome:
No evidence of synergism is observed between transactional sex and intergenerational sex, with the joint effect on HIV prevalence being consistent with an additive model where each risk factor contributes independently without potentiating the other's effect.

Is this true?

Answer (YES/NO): YES